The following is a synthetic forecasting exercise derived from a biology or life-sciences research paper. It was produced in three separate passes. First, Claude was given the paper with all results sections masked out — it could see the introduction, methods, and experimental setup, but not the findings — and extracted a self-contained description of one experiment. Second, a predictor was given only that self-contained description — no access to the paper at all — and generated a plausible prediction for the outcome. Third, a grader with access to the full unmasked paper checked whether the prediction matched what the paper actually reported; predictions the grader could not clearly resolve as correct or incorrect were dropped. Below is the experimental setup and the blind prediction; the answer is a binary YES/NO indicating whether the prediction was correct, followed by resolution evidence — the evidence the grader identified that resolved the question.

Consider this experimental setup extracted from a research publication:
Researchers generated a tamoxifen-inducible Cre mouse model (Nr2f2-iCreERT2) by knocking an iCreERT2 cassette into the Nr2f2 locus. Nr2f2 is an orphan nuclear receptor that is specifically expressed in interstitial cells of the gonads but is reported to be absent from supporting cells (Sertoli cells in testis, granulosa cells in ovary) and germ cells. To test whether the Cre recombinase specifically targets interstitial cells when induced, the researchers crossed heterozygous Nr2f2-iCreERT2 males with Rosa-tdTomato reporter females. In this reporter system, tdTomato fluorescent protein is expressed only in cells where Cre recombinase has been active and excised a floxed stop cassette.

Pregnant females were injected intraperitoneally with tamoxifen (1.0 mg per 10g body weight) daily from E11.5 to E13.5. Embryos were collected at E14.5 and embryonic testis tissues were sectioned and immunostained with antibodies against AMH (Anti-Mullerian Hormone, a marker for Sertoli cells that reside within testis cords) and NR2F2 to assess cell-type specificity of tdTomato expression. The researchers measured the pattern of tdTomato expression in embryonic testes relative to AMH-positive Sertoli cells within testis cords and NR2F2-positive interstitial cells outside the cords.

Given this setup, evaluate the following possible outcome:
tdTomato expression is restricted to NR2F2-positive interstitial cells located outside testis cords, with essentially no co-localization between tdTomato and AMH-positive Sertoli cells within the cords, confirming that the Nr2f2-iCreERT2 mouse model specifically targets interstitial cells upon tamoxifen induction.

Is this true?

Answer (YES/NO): YES